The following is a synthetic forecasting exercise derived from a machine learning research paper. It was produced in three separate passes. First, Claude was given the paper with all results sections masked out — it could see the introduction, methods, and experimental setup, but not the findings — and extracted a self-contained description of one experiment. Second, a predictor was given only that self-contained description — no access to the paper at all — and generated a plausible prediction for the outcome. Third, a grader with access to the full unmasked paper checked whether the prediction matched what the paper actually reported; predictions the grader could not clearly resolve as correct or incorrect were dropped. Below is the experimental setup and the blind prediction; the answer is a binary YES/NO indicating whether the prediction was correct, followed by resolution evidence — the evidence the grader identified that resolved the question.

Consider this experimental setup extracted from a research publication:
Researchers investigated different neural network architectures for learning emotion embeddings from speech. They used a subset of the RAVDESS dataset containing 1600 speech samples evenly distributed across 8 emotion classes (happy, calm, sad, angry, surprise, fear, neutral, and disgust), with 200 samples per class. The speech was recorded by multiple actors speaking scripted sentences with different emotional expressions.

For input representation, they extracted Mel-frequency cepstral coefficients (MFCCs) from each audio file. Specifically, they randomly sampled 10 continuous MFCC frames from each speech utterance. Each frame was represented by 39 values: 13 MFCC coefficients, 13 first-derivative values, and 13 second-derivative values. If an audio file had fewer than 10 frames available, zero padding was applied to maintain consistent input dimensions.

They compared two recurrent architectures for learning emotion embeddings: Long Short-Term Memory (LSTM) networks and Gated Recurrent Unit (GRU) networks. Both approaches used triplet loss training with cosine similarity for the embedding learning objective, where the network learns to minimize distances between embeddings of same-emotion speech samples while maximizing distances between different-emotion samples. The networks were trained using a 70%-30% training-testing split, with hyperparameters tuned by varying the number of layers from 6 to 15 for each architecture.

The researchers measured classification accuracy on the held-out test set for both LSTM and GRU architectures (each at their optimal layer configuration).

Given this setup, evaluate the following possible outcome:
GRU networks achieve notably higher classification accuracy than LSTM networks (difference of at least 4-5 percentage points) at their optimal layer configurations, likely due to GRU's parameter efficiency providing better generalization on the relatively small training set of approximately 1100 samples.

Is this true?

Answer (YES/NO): NO